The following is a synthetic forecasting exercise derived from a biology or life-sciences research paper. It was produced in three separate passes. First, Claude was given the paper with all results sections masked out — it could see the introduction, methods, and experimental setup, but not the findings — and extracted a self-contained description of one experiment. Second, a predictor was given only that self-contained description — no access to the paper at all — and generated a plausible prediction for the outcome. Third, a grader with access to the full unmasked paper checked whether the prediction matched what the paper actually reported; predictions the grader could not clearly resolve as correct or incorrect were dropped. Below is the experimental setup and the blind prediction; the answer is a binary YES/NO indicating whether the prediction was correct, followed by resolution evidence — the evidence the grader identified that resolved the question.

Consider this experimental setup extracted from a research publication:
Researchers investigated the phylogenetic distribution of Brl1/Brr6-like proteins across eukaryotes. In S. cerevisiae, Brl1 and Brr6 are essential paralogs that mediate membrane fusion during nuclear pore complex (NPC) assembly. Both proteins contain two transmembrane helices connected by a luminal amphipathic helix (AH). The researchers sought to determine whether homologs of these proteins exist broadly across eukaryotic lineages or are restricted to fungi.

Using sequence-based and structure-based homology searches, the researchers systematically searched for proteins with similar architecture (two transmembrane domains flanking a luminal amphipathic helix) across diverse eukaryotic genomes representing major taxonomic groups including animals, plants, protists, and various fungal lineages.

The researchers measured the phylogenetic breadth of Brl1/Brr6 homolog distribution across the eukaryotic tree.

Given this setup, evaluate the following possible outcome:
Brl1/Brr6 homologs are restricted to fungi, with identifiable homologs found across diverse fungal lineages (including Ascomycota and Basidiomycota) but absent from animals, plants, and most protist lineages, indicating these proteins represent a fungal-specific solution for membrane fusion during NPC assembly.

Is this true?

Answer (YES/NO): NO